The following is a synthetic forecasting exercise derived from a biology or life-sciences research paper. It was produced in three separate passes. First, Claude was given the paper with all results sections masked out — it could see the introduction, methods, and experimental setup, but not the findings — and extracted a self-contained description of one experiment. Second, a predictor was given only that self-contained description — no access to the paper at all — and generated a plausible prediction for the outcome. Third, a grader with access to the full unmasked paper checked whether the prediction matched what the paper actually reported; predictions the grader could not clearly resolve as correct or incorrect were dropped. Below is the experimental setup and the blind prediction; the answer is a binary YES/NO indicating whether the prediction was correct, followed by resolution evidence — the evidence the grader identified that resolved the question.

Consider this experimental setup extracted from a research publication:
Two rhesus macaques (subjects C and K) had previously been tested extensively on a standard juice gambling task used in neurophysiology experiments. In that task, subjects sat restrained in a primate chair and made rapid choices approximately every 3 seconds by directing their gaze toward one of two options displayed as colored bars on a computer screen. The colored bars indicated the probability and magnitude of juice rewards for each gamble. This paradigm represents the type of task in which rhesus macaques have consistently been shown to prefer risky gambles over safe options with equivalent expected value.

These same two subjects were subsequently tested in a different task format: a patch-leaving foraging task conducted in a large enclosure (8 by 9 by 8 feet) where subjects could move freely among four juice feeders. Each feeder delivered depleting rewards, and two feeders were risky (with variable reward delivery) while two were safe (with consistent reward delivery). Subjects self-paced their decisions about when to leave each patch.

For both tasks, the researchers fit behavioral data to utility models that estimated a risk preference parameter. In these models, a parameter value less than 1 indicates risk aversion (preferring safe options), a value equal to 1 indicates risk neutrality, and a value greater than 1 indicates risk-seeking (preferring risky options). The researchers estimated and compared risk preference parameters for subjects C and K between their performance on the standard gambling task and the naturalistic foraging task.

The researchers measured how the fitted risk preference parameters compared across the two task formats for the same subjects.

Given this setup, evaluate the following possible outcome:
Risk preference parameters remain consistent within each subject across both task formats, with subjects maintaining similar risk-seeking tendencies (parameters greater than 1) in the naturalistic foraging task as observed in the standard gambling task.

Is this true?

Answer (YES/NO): NO